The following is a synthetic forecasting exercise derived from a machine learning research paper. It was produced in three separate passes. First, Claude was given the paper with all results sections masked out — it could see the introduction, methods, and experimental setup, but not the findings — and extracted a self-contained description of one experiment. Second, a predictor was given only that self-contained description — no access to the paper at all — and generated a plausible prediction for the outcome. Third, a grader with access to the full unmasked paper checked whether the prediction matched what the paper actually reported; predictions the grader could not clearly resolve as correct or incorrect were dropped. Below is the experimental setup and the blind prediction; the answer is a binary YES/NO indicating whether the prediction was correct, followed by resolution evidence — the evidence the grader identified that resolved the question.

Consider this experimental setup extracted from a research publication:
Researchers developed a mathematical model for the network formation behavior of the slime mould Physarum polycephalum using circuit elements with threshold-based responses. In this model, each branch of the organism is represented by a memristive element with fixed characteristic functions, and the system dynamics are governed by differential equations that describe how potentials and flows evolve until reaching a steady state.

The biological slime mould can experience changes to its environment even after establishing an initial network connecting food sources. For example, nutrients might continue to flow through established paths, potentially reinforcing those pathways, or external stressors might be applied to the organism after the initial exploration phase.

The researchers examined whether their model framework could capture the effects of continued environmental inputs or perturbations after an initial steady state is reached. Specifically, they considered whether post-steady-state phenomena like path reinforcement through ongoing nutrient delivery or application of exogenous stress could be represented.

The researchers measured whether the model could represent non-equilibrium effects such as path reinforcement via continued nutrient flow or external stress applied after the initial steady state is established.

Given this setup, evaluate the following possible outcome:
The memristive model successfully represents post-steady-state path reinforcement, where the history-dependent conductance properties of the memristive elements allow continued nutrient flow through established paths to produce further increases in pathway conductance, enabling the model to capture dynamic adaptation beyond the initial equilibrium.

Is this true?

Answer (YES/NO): NO